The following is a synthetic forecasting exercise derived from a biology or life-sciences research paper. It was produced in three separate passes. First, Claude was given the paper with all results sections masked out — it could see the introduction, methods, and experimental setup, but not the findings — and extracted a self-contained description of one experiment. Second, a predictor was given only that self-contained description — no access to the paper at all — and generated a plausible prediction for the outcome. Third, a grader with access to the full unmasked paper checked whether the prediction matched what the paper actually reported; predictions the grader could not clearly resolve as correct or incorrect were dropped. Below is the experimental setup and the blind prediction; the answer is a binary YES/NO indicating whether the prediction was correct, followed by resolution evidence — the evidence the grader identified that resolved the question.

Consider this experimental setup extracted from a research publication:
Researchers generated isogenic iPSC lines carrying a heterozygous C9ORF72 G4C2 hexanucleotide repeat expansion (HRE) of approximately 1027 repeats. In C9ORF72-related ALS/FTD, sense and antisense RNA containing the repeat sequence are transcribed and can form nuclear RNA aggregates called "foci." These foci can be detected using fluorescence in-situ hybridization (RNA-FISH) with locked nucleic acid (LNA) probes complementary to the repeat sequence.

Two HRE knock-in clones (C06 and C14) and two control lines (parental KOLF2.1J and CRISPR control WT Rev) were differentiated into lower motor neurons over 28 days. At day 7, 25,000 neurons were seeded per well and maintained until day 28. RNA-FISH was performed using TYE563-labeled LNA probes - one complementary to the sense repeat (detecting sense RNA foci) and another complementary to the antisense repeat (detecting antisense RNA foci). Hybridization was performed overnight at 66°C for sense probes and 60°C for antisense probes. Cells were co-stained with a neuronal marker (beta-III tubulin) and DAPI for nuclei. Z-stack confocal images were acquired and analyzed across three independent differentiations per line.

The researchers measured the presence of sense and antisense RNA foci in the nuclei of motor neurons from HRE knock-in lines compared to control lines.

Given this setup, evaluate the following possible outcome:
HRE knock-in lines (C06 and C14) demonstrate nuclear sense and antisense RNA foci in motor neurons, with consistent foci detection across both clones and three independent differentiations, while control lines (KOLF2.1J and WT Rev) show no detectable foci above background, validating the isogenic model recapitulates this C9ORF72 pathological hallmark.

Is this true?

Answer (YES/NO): YES